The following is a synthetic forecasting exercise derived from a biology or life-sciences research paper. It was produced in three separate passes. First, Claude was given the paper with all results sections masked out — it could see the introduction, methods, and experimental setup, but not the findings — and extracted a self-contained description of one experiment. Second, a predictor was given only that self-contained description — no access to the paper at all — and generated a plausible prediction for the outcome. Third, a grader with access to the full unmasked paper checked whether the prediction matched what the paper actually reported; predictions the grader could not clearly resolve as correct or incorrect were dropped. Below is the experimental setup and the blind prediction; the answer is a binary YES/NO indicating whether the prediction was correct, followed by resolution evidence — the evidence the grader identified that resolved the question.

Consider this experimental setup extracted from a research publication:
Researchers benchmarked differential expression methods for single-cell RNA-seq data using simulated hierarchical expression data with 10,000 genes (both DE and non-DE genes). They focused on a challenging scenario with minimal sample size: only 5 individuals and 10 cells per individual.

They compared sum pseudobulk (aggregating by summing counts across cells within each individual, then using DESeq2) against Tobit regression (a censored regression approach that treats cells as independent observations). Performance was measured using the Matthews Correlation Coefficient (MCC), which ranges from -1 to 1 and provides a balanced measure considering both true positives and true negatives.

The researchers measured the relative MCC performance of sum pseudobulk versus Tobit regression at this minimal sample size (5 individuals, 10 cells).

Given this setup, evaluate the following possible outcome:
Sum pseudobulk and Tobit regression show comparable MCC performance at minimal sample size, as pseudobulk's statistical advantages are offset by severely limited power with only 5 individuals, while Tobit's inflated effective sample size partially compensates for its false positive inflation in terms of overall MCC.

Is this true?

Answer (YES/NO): NO